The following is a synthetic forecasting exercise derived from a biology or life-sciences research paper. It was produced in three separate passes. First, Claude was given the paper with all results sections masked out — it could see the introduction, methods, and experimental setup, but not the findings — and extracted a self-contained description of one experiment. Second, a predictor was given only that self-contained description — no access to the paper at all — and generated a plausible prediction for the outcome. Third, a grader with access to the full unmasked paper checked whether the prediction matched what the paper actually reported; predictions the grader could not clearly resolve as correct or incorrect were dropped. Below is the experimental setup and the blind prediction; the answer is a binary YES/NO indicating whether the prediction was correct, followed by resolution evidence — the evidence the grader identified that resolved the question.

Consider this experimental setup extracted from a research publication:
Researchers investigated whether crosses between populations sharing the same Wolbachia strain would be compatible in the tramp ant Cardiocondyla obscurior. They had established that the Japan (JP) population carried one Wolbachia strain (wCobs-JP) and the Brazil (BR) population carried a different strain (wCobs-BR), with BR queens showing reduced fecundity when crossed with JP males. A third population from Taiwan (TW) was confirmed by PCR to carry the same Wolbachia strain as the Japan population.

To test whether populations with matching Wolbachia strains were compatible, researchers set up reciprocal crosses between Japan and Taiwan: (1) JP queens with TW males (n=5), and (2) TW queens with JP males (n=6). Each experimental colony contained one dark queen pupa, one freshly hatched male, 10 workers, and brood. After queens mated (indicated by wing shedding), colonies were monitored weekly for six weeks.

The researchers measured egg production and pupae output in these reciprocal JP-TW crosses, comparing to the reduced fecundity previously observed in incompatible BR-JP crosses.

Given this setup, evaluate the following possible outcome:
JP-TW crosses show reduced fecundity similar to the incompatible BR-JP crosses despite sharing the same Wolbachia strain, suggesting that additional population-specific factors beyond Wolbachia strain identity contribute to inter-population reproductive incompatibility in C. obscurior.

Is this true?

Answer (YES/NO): NO